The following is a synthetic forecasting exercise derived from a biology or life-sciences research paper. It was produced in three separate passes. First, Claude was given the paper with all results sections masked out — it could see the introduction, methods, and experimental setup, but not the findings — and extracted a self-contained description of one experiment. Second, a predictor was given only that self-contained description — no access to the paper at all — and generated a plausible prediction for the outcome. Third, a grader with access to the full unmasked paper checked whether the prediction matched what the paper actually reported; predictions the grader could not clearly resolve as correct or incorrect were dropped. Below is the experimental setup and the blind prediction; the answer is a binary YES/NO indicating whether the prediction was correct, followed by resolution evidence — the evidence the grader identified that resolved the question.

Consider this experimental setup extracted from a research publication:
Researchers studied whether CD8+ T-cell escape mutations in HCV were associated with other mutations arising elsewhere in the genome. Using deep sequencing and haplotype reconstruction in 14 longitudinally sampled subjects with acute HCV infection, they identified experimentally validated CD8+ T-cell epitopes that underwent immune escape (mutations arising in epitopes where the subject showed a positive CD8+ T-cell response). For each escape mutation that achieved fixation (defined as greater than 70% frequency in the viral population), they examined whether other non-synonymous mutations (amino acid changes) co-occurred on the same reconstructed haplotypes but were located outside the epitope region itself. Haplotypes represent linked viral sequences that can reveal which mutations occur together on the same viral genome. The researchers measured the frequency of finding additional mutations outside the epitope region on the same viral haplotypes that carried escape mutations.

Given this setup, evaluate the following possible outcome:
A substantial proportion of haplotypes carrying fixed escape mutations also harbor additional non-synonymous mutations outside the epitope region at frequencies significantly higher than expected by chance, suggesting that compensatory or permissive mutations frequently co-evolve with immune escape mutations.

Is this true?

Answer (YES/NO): YES